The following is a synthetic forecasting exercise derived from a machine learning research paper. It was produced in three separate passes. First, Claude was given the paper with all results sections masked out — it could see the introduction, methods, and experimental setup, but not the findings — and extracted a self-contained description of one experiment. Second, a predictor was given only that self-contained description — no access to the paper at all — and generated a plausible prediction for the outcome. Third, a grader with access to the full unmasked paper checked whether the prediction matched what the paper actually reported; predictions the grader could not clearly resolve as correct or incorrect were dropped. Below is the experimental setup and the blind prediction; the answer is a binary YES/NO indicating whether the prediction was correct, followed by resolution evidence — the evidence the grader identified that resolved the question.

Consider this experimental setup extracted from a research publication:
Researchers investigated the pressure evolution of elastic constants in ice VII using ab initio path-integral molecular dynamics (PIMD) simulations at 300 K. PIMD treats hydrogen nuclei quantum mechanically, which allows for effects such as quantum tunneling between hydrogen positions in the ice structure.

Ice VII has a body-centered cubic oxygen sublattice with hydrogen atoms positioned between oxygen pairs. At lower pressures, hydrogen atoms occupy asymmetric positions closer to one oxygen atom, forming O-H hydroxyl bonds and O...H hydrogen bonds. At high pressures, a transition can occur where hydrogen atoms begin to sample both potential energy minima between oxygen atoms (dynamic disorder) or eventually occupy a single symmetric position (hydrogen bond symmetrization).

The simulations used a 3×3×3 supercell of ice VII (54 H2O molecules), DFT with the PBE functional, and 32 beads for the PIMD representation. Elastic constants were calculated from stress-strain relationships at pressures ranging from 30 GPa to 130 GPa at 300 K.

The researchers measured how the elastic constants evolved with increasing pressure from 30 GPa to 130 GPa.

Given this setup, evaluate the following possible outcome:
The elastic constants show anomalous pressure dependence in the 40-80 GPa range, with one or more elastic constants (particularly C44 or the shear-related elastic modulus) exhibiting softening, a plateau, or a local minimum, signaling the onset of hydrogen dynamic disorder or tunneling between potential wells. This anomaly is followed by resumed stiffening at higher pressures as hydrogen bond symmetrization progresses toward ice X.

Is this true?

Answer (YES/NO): NO